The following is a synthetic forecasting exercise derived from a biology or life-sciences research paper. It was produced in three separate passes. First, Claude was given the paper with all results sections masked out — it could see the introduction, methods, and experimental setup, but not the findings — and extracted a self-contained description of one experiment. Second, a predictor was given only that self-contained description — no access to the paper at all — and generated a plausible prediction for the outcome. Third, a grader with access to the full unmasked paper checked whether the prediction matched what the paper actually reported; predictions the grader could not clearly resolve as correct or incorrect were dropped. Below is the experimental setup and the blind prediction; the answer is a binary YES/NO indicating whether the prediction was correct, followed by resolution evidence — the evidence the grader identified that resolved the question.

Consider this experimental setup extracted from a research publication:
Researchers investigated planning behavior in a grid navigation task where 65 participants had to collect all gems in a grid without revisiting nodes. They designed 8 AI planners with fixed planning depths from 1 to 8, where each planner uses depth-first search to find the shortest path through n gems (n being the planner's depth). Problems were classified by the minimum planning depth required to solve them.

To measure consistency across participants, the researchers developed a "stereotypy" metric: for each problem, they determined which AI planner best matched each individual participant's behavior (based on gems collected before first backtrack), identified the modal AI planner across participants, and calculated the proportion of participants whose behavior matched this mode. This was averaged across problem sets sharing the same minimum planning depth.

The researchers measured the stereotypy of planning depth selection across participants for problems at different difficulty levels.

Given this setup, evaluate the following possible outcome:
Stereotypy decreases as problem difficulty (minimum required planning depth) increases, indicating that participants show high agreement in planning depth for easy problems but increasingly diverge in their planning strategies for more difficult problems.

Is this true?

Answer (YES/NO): YES